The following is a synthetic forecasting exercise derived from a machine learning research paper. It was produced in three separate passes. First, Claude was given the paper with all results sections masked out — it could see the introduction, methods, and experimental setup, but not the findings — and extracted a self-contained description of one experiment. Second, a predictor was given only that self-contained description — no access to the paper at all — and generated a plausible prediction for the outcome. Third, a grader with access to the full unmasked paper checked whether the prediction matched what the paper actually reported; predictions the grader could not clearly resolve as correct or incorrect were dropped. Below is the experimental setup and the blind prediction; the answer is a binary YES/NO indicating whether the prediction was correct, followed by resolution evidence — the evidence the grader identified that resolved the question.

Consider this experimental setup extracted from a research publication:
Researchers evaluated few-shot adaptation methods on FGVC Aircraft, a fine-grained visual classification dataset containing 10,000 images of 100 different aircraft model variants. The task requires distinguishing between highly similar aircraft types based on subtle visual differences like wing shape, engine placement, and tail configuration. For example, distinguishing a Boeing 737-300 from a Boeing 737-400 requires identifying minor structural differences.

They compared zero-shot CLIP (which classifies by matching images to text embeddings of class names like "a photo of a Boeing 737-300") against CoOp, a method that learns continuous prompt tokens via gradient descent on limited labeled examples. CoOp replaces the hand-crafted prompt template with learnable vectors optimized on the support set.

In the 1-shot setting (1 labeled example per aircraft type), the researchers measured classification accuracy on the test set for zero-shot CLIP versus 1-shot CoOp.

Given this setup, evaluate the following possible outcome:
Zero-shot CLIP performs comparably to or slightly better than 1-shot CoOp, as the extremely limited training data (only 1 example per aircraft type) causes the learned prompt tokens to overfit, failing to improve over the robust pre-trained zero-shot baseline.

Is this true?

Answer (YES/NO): NO